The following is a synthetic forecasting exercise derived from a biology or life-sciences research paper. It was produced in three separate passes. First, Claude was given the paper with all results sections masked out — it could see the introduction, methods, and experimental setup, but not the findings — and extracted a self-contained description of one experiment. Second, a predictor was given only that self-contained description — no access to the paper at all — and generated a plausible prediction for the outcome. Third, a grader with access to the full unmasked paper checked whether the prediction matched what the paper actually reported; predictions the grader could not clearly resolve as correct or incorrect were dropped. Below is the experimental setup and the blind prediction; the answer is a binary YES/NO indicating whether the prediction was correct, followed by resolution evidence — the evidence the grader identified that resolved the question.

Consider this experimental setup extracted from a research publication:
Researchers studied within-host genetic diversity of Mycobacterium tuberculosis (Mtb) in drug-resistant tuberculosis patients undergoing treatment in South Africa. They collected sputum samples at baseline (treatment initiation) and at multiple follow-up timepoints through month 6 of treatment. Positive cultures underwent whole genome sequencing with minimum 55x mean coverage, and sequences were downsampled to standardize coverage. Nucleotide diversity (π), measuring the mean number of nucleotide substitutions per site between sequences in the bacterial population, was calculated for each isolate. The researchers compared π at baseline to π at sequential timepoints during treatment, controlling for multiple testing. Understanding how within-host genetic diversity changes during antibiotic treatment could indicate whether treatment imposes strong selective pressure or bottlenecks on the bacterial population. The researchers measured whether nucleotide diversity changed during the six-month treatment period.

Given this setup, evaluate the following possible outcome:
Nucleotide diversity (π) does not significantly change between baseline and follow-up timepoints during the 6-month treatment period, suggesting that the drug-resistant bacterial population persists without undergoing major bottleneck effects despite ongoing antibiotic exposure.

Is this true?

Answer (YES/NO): NO